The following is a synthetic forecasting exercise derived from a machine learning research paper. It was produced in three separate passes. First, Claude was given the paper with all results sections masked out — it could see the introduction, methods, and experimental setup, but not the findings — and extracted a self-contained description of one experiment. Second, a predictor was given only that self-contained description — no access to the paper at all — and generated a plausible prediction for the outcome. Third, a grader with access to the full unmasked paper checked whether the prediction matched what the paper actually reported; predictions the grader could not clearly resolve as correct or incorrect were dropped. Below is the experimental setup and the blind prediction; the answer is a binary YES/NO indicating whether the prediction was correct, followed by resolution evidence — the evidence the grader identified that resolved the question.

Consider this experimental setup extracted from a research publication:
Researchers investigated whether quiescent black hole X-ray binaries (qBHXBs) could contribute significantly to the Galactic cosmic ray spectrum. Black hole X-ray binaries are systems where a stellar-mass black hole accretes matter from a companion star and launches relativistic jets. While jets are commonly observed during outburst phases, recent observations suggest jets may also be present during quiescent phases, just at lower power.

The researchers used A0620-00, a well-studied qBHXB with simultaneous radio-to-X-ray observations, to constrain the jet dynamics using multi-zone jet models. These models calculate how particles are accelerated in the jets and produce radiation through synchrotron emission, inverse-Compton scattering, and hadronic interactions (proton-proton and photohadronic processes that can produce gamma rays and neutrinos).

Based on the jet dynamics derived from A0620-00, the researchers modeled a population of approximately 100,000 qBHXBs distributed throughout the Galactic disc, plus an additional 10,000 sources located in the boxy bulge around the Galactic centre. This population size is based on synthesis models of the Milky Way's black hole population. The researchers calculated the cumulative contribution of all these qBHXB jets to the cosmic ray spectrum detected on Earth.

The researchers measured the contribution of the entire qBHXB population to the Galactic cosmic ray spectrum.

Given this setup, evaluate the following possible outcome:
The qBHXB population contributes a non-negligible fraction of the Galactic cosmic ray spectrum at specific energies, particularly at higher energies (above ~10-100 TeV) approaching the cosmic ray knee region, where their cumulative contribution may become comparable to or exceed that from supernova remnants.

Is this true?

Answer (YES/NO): NO